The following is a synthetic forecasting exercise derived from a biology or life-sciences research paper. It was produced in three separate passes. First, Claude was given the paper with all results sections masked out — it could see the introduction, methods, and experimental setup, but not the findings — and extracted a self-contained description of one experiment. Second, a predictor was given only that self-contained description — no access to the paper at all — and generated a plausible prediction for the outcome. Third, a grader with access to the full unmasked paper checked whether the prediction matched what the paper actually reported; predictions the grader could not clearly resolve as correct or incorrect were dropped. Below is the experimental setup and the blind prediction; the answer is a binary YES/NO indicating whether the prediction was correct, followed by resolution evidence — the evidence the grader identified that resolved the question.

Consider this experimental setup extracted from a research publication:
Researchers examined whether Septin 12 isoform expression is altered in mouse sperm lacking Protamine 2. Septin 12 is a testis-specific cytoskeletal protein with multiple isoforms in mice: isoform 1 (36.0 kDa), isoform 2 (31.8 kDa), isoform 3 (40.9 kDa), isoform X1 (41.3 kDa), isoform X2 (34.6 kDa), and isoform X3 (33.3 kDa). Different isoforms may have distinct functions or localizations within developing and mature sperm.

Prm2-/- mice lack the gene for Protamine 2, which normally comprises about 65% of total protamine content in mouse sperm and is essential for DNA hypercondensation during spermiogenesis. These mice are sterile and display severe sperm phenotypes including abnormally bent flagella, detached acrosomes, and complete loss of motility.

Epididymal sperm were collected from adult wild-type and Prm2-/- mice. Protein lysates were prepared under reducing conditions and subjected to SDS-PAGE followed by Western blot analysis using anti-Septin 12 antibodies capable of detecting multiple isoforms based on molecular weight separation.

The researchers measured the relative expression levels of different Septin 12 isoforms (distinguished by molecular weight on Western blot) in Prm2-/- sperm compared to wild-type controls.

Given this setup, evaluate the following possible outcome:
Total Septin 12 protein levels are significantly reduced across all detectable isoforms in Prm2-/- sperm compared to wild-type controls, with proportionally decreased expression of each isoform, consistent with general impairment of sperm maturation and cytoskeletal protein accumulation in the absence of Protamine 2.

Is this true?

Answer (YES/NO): NO